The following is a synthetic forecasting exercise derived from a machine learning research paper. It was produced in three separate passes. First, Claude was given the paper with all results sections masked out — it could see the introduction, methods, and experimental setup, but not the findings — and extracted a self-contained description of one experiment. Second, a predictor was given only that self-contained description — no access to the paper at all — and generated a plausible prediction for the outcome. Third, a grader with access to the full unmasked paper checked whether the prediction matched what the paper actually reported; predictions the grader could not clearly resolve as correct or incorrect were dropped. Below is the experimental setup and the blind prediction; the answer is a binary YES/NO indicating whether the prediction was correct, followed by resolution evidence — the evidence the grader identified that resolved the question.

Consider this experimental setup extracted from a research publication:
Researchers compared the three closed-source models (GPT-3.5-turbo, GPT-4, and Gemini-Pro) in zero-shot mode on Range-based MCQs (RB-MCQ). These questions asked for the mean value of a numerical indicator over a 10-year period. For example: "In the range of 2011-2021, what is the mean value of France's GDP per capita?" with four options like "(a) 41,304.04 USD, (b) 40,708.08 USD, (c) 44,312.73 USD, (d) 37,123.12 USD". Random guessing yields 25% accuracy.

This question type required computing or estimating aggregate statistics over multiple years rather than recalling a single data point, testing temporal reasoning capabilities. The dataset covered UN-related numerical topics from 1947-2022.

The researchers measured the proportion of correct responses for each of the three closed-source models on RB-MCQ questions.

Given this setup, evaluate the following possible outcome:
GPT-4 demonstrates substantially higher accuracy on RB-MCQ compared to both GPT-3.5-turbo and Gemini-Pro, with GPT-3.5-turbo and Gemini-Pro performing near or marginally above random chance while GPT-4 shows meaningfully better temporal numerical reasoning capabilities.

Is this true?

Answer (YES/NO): NO